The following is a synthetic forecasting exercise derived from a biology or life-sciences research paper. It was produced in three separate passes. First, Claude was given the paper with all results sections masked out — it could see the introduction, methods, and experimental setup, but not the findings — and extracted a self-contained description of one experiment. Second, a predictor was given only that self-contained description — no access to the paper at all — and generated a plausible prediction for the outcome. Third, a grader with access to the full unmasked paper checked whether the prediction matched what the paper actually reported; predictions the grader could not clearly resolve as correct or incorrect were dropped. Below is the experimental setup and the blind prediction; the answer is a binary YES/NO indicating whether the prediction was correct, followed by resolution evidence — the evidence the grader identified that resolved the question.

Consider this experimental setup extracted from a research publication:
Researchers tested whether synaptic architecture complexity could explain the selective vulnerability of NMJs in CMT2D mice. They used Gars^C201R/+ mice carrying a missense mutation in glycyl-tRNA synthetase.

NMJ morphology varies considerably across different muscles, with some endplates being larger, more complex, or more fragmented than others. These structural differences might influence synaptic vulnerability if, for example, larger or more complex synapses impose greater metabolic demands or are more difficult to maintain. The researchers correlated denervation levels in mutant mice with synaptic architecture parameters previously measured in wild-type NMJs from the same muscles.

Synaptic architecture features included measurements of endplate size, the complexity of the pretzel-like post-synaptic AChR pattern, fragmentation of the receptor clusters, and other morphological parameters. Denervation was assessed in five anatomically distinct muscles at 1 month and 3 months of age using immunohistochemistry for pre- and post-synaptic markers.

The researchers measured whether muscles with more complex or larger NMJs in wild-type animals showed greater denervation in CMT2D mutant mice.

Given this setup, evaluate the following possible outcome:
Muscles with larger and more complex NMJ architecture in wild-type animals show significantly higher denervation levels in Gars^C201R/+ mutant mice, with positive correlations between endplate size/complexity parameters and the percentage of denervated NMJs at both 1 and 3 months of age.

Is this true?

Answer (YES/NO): NO